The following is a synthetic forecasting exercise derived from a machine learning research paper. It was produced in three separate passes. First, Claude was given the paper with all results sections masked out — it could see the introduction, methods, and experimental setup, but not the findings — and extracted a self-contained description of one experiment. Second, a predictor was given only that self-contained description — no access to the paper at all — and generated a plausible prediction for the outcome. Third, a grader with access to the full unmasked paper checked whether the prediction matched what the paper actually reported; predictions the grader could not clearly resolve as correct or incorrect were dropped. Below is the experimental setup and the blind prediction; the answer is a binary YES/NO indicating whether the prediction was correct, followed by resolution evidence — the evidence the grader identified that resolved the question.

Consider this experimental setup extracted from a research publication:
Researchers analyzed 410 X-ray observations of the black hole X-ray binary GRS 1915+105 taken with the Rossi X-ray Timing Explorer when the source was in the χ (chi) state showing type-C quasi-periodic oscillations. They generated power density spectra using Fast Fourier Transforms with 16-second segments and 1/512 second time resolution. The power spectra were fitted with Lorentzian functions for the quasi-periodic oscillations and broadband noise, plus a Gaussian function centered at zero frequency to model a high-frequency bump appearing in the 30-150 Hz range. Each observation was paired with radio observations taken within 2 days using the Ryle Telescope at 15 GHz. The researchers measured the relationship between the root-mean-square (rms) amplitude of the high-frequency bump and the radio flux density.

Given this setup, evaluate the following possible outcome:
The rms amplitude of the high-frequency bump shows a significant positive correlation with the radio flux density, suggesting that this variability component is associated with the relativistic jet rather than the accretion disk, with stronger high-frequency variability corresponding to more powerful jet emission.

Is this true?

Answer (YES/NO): NO